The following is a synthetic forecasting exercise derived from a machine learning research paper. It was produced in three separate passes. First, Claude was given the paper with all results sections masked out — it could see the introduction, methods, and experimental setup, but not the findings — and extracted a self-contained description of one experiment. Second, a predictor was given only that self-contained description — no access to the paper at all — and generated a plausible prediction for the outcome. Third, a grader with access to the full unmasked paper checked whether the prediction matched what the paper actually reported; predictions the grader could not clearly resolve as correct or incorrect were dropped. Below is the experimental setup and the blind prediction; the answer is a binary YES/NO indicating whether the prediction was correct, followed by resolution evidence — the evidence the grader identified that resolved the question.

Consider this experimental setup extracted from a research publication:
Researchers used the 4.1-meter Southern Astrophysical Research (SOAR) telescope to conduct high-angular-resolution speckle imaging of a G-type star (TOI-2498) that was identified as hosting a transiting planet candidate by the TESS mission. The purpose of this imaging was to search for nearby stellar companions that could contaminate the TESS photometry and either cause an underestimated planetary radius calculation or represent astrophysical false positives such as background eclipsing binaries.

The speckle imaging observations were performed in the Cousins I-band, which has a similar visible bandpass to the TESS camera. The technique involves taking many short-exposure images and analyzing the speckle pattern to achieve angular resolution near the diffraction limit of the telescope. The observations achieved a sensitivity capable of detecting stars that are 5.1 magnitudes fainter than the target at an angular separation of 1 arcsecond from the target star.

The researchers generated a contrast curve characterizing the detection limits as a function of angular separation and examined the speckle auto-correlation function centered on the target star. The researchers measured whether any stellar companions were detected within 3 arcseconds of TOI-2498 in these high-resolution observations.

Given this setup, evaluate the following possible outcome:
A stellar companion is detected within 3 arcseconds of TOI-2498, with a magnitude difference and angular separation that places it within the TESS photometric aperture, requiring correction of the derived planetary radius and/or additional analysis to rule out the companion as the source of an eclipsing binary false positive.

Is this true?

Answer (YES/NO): NO